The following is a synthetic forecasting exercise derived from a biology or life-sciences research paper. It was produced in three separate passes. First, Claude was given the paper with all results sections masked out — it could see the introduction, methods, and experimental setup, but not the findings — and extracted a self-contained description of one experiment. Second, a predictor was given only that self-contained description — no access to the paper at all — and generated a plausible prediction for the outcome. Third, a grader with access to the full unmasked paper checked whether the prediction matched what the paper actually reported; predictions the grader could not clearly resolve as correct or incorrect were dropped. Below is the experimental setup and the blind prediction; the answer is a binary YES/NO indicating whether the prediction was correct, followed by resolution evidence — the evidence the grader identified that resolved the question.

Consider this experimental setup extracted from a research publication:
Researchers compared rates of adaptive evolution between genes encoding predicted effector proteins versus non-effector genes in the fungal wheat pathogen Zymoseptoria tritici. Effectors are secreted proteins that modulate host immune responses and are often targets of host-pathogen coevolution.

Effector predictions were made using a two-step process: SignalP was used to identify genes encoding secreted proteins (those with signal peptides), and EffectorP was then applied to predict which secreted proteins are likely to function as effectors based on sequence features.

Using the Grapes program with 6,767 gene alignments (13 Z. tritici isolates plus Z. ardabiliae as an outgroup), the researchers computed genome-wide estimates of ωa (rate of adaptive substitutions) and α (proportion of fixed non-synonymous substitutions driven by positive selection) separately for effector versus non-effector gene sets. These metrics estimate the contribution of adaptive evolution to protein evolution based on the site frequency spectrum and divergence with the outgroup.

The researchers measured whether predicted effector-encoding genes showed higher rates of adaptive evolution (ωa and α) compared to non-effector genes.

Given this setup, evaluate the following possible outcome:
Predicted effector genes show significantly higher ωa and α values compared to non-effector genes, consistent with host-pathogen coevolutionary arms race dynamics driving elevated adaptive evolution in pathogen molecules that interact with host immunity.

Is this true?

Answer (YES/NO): YES